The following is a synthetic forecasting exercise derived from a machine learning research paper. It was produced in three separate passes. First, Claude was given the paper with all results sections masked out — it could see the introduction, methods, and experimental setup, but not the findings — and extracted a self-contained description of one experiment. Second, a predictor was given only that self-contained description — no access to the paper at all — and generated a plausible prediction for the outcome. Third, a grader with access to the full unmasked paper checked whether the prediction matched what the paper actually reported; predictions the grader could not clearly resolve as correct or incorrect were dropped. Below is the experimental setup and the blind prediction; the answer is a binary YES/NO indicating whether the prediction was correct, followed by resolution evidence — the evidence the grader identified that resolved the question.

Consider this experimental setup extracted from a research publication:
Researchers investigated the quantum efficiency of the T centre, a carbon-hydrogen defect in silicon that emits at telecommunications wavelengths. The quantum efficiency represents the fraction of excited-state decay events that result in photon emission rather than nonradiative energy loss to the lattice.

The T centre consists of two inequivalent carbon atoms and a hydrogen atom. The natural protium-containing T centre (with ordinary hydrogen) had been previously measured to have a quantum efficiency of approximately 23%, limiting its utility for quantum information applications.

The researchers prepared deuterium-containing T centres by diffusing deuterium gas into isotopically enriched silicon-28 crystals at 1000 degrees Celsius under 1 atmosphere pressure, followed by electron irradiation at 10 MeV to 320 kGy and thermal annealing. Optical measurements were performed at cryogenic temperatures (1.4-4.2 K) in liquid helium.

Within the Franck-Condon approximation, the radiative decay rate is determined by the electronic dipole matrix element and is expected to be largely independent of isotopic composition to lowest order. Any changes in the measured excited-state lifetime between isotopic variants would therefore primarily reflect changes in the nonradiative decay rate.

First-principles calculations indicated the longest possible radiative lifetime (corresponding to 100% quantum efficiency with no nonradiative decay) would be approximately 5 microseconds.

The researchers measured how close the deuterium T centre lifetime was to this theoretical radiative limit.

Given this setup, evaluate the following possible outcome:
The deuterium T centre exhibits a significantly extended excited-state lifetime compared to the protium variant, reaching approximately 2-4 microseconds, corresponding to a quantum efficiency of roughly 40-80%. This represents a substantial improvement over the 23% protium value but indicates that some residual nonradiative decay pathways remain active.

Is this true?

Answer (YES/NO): NO